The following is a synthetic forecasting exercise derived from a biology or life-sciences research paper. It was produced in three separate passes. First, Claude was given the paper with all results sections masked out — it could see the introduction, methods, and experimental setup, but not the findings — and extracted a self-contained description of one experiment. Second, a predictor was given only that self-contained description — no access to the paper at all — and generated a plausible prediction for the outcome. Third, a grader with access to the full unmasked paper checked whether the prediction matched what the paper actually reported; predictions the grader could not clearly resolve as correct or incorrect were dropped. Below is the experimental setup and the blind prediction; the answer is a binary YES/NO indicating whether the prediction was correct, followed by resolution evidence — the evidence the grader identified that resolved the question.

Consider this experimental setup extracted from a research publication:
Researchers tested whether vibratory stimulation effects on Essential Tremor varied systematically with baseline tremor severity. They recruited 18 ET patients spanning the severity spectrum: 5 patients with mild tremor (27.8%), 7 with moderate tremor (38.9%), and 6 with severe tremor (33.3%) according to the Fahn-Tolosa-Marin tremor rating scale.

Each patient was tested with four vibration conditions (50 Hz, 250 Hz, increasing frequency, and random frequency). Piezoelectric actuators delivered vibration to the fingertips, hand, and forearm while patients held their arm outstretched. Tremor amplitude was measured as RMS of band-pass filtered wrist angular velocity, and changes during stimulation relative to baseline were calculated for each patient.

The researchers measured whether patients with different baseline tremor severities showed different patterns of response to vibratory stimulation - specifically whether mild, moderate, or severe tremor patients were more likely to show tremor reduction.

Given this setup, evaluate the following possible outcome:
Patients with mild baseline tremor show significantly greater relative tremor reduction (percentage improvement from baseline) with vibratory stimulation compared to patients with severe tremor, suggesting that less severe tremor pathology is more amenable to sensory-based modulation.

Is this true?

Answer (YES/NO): NO